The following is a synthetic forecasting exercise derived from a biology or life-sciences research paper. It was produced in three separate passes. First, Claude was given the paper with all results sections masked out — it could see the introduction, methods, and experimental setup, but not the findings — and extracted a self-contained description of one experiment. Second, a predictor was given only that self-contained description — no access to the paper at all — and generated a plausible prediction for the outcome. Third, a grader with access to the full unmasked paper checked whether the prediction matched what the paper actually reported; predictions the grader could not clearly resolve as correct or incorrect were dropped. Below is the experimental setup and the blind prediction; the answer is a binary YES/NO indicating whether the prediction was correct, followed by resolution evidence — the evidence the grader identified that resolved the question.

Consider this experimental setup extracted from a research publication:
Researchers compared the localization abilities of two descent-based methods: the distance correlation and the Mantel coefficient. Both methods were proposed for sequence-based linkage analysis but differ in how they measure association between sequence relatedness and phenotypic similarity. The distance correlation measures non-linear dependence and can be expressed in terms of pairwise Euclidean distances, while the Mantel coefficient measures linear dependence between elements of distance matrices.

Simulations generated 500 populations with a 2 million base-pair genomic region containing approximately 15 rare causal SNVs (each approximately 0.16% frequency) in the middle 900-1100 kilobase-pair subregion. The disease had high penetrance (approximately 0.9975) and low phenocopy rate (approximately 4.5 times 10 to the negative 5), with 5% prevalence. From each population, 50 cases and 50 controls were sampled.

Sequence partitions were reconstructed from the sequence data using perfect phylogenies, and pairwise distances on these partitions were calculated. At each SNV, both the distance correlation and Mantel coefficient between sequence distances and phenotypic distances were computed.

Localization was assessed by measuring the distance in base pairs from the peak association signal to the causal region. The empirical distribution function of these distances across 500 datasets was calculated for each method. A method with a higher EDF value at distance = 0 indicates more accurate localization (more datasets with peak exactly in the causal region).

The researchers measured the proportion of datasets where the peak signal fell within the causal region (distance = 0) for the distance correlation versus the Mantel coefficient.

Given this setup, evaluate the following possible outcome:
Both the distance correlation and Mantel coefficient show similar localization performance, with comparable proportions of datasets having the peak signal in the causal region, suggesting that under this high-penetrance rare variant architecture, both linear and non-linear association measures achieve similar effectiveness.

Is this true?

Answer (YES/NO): NO